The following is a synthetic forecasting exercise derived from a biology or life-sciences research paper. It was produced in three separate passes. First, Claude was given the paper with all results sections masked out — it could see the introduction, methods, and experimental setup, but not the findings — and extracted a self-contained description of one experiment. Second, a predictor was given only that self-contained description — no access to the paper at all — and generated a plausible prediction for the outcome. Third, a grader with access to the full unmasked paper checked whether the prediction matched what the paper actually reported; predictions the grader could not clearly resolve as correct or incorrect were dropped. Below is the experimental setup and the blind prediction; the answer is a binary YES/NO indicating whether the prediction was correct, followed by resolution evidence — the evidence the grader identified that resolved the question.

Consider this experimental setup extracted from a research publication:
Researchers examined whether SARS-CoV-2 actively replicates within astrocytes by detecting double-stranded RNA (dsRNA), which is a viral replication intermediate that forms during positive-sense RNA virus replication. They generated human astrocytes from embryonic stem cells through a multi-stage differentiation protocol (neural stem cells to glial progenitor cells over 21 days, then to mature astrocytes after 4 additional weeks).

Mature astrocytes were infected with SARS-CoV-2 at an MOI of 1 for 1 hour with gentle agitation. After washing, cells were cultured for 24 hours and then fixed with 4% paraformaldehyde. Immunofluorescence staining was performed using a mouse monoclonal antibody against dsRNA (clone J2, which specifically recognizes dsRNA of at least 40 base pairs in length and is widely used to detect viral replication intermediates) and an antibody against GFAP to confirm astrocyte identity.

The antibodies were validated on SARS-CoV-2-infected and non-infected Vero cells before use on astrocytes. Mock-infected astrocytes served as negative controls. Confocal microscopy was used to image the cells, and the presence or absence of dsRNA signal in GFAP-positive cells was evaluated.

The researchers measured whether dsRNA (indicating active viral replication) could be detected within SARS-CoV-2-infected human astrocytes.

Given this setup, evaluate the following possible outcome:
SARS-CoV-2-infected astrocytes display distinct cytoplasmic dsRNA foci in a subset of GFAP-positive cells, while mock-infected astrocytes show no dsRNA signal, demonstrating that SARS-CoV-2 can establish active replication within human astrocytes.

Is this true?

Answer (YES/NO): YES